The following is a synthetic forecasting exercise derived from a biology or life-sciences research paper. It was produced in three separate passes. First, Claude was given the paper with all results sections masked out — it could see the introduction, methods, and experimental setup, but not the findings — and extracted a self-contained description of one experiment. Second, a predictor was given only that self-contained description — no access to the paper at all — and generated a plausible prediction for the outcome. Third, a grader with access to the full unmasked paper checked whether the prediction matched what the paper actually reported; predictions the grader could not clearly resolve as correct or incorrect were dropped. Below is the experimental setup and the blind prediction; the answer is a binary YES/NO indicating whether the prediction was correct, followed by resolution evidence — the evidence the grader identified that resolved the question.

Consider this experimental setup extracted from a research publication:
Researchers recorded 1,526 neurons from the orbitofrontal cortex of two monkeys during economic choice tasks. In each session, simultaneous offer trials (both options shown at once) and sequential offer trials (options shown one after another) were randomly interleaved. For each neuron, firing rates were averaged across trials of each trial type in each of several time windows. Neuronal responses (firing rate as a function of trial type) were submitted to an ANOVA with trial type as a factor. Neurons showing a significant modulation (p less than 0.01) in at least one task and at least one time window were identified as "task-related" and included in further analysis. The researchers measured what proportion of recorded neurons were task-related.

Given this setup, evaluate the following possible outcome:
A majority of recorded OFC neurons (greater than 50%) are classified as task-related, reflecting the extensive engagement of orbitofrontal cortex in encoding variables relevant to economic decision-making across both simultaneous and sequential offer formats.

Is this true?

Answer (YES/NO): NO